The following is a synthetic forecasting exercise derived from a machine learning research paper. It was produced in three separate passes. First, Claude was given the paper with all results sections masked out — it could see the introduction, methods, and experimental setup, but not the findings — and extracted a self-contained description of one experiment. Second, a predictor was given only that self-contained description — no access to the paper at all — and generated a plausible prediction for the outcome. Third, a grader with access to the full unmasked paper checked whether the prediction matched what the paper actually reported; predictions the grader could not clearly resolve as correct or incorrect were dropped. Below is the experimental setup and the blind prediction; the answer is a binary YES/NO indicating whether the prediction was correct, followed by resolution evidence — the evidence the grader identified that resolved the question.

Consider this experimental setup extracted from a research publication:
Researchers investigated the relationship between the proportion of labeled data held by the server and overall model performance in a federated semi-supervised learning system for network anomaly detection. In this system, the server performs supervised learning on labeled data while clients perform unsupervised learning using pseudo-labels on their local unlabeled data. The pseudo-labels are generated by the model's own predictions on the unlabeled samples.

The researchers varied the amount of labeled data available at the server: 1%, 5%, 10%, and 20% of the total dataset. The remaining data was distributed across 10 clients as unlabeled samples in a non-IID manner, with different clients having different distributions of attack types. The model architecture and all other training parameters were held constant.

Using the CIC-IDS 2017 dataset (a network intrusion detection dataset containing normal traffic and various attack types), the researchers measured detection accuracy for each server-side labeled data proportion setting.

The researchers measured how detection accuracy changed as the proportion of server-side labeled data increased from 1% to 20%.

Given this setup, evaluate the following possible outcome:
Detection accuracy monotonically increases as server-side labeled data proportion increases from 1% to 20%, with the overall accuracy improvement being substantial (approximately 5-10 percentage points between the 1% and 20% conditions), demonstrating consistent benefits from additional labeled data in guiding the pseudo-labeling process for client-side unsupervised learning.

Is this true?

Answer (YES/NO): NO